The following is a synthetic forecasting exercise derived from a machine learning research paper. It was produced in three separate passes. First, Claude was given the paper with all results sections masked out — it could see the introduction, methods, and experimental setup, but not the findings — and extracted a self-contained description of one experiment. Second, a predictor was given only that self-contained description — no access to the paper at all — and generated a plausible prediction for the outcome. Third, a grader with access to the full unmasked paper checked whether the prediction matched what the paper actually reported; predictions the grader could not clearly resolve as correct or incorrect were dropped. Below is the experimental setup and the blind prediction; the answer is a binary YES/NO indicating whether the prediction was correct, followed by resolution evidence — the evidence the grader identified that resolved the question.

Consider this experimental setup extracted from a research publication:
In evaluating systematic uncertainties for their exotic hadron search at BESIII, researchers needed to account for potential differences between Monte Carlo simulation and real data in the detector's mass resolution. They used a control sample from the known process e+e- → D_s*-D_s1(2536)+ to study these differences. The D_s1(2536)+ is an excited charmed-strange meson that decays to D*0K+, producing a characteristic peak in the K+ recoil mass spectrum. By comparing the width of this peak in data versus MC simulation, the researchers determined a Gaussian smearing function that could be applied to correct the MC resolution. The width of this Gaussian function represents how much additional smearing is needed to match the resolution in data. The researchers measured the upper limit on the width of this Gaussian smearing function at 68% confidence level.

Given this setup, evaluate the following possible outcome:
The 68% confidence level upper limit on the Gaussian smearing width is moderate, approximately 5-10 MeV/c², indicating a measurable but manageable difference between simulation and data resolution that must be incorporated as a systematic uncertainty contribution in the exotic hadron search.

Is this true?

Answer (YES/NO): NO